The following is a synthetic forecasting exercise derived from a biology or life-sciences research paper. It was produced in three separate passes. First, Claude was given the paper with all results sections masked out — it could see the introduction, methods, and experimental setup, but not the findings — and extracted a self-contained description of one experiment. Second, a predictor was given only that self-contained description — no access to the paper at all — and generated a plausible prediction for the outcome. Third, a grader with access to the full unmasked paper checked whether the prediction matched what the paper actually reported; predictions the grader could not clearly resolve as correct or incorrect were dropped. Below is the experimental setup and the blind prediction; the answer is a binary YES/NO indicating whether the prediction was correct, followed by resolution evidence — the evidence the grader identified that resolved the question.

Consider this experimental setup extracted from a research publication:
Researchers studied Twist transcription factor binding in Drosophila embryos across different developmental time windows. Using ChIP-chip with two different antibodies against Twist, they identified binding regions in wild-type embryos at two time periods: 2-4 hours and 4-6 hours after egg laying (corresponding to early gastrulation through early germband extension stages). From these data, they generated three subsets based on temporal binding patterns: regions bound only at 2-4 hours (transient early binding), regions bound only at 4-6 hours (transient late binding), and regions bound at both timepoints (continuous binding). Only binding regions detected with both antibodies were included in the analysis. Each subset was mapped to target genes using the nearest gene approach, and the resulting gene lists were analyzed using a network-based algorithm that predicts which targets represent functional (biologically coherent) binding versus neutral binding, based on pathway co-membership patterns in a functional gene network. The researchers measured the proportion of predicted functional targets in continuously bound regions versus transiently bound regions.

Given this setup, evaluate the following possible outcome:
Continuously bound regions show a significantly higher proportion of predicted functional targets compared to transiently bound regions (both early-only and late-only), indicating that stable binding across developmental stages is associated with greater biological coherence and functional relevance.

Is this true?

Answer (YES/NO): YES